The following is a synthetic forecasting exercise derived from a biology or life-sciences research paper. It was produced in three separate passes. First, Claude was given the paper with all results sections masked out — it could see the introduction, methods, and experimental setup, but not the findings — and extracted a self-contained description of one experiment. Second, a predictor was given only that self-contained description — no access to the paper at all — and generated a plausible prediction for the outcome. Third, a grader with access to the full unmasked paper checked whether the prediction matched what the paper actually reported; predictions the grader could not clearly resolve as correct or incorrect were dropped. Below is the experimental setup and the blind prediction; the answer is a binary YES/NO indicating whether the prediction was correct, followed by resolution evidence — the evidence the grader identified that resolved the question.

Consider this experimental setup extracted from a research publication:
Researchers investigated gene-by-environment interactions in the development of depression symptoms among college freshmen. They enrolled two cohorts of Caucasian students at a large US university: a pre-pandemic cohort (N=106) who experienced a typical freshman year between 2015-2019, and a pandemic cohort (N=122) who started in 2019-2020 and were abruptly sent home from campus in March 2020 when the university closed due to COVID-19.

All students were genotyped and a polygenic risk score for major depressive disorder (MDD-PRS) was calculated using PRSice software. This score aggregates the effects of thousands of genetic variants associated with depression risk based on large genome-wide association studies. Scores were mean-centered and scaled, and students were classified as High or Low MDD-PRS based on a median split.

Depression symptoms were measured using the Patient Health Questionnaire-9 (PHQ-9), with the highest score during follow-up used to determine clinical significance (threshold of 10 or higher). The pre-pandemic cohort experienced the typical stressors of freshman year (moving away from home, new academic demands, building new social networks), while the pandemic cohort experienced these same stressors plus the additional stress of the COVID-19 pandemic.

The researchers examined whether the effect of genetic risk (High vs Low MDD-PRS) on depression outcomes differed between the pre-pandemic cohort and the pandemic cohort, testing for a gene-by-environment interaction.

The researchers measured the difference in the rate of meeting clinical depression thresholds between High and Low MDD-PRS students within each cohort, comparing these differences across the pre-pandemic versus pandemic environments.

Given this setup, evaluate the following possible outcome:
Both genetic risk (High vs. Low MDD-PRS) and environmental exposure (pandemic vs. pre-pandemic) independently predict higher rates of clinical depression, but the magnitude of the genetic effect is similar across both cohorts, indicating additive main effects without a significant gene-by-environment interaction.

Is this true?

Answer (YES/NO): NO